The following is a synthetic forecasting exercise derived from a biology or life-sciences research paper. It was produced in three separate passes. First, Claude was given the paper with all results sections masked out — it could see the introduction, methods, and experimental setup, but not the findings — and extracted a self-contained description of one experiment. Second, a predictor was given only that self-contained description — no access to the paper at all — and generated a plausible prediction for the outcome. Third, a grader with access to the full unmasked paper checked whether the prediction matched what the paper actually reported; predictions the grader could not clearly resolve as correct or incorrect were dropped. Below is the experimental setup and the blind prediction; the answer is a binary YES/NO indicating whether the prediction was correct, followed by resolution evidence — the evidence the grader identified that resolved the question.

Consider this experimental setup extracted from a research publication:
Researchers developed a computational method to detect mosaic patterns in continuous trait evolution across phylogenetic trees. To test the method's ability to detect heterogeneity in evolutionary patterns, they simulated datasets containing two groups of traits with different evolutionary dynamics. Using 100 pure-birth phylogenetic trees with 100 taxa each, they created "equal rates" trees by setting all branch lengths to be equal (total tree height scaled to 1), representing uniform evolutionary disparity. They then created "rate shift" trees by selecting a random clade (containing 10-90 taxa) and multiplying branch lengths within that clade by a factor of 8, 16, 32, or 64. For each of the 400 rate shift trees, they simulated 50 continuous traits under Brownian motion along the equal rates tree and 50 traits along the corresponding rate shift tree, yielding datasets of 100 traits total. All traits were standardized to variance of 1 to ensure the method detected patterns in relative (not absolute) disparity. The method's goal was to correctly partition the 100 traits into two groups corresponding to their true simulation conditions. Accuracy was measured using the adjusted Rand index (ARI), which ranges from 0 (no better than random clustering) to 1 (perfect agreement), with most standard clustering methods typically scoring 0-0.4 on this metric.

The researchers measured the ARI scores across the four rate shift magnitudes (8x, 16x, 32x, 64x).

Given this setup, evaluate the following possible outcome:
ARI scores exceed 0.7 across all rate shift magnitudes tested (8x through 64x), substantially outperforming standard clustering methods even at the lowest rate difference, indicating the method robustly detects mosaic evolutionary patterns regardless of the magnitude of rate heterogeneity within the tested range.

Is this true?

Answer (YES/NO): NO